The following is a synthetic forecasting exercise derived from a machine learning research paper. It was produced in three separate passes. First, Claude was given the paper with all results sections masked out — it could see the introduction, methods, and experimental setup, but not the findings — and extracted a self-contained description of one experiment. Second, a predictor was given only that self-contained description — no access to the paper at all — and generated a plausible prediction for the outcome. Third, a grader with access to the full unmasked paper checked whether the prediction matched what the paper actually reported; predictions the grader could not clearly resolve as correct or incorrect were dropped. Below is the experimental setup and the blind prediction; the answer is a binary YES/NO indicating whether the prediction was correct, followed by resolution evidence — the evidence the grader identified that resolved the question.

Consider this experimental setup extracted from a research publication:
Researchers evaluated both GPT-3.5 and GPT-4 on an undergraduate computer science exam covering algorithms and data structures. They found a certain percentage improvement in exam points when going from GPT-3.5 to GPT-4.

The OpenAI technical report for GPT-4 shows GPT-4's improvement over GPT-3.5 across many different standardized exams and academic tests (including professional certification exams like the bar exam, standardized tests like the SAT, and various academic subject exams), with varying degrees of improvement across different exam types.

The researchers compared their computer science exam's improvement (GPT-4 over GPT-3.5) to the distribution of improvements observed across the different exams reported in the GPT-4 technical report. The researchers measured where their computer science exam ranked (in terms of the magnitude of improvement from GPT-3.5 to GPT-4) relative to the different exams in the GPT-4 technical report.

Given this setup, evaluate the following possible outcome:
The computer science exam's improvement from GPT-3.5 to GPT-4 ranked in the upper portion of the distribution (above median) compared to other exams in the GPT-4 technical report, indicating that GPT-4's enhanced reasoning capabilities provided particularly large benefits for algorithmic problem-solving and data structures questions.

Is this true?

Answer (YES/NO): NO